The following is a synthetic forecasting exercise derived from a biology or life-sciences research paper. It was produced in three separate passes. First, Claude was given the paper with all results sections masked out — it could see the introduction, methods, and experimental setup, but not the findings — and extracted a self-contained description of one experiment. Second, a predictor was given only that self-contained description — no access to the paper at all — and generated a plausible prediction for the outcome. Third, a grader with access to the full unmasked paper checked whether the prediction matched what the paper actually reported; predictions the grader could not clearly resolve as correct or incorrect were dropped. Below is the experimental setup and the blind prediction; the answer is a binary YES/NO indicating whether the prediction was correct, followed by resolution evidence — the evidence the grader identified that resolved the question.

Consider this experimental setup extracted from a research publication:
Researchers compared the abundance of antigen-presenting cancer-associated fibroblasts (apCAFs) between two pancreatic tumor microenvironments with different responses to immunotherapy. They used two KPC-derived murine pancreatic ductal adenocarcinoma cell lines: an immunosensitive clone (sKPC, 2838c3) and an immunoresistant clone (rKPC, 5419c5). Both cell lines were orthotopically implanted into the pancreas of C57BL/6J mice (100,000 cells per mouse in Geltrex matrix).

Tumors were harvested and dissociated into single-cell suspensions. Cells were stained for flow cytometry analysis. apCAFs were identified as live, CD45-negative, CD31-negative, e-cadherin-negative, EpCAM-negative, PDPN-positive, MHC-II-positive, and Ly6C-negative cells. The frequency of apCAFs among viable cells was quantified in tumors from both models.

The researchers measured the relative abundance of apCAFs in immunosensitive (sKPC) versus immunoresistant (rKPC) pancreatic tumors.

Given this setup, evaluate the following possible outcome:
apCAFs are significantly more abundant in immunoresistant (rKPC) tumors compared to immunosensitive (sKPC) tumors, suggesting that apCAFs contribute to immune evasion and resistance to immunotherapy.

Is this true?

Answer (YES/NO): NO